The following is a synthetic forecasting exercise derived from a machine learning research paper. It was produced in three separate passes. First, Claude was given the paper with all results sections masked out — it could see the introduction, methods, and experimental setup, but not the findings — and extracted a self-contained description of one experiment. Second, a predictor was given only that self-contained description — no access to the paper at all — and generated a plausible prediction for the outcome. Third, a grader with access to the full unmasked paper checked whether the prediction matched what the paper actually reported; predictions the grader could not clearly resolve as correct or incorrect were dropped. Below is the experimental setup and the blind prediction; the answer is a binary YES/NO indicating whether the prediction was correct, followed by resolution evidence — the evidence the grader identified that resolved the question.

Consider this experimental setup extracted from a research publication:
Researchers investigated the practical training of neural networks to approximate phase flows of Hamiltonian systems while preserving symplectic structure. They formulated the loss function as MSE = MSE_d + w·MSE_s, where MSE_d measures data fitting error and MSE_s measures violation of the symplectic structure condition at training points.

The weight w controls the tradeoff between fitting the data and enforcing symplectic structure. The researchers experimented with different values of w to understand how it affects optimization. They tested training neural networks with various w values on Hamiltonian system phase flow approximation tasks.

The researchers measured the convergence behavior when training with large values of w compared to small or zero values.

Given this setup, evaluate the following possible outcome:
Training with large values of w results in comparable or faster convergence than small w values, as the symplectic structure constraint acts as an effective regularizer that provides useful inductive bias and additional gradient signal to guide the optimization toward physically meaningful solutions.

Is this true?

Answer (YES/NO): NO